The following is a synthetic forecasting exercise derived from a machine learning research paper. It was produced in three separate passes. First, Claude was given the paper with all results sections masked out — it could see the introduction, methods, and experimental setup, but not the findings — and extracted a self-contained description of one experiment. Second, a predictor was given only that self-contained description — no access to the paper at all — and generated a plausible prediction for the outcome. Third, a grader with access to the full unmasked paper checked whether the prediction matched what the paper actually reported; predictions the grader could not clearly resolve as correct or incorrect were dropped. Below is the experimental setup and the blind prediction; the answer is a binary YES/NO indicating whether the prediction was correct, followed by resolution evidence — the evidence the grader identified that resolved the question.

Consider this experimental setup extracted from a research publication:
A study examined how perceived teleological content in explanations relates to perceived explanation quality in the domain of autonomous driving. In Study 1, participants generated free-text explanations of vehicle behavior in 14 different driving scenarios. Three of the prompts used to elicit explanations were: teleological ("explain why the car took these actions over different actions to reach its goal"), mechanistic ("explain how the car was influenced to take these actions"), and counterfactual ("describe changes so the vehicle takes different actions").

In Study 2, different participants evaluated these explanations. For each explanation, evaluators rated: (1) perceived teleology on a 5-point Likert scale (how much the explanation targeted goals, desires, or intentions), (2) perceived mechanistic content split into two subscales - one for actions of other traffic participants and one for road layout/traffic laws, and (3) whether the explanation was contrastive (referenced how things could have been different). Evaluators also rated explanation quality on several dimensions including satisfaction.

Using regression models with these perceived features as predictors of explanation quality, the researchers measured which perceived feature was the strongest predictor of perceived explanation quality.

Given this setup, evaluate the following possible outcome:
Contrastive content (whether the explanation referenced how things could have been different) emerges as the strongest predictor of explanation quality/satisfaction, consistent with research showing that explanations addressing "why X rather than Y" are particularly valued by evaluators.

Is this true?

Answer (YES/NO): NO